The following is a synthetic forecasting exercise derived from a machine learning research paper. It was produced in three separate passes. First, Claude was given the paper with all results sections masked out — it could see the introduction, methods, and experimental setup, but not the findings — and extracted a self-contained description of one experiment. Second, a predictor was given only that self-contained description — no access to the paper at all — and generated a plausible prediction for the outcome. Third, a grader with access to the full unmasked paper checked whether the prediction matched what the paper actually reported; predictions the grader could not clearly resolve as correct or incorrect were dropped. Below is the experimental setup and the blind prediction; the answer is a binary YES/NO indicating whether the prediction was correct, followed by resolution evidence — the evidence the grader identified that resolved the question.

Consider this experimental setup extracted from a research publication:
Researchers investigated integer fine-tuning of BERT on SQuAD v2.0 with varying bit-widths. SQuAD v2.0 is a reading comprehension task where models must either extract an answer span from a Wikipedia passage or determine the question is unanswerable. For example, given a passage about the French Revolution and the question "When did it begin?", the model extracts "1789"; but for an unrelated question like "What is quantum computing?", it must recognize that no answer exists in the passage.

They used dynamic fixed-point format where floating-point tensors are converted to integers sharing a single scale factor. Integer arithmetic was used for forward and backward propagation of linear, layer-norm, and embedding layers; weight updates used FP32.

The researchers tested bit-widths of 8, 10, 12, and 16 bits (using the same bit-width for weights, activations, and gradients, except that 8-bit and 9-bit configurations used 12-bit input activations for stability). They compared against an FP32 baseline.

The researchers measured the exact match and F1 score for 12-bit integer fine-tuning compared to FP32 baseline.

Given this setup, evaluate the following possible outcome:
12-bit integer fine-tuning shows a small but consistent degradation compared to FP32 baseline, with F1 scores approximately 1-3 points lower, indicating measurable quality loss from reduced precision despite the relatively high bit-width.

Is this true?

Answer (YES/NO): NO